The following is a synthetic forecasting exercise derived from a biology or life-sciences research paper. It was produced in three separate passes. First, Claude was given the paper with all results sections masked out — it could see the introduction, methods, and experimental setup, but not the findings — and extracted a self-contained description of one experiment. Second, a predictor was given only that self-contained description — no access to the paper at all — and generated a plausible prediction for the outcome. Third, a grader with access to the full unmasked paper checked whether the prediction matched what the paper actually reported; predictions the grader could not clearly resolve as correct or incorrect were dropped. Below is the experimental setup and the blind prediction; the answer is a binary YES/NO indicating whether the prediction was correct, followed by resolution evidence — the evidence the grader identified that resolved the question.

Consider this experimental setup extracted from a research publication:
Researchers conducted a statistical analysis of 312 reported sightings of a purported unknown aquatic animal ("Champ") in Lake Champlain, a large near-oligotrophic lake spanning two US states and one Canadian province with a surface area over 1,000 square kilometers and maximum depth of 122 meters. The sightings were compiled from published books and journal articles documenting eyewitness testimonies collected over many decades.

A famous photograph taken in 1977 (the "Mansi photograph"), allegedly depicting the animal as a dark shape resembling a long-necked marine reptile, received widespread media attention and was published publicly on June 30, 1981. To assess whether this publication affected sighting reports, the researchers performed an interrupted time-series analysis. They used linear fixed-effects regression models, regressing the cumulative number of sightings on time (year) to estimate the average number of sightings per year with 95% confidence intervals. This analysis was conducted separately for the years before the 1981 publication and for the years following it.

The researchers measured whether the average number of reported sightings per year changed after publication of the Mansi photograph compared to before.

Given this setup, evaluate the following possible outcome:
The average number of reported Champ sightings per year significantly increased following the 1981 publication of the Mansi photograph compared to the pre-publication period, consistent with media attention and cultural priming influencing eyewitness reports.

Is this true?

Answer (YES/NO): YES